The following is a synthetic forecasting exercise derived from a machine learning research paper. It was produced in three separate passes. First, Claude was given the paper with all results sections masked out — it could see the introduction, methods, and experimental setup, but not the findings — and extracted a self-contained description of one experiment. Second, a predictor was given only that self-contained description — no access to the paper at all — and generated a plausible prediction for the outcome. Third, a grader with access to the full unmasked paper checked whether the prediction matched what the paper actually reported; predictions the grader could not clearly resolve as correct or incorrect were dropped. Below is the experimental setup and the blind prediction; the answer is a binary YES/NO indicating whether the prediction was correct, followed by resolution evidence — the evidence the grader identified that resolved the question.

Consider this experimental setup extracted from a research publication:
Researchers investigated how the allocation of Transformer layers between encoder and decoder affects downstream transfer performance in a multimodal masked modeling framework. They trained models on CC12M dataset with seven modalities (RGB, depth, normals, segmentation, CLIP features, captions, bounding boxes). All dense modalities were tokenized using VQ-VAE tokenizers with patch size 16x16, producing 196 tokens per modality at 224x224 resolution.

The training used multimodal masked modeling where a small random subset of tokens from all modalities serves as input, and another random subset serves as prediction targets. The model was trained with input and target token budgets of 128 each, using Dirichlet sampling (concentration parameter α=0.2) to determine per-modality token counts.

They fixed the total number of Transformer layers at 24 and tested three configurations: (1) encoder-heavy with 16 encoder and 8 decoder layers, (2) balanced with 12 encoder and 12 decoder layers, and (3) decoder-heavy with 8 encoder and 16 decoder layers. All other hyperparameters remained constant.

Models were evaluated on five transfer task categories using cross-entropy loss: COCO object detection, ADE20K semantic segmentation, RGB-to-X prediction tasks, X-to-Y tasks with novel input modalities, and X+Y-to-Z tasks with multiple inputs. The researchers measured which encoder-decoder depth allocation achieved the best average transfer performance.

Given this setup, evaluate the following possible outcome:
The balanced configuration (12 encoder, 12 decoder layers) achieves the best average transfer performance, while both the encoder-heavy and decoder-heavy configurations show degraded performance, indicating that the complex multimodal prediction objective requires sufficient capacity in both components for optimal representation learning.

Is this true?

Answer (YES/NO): NO